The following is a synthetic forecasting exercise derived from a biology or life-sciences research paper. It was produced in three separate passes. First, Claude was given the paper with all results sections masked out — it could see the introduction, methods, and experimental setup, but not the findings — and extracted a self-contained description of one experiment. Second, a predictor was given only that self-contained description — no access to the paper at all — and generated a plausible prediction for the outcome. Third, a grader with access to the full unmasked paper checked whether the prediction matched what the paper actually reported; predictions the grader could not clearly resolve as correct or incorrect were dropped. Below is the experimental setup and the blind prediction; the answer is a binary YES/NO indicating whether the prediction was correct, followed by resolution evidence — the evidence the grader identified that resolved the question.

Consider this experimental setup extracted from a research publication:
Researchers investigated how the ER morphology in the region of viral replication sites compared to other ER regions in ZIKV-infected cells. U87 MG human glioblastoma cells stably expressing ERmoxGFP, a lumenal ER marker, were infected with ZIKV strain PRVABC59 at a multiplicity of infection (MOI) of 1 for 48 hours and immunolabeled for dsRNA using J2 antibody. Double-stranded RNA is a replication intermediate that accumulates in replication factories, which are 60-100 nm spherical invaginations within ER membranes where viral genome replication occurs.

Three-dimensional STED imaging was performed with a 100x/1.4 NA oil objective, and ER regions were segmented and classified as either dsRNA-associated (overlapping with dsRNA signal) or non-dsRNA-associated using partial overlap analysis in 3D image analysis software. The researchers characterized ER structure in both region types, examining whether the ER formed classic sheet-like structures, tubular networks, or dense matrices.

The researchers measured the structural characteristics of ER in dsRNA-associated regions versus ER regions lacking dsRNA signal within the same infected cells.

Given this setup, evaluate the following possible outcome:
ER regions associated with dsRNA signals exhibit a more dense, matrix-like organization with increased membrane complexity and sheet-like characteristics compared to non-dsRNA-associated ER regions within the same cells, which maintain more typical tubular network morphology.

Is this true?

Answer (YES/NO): NO